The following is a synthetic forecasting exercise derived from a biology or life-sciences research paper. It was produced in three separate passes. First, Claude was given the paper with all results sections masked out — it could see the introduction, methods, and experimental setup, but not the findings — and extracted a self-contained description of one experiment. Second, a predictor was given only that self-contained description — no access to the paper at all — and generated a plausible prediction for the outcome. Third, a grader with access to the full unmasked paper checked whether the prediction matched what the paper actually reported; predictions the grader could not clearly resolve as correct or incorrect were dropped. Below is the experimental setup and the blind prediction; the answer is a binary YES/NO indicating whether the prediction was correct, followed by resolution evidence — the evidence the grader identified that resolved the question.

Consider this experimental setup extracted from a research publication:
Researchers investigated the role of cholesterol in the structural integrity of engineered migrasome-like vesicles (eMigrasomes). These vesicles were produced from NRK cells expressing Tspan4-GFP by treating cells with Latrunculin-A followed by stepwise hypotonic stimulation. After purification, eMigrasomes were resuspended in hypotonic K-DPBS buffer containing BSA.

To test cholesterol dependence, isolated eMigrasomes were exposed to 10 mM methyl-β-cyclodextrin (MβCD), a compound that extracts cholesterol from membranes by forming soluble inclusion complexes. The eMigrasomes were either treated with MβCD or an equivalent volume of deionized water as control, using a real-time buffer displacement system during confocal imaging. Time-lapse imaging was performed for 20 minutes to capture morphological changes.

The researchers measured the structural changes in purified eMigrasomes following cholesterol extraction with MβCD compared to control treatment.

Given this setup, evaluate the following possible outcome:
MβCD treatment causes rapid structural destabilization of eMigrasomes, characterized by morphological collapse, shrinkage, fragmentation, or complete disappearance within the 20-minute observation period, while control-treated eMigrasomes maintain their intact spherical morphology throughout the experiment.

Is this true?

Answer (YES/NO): NO